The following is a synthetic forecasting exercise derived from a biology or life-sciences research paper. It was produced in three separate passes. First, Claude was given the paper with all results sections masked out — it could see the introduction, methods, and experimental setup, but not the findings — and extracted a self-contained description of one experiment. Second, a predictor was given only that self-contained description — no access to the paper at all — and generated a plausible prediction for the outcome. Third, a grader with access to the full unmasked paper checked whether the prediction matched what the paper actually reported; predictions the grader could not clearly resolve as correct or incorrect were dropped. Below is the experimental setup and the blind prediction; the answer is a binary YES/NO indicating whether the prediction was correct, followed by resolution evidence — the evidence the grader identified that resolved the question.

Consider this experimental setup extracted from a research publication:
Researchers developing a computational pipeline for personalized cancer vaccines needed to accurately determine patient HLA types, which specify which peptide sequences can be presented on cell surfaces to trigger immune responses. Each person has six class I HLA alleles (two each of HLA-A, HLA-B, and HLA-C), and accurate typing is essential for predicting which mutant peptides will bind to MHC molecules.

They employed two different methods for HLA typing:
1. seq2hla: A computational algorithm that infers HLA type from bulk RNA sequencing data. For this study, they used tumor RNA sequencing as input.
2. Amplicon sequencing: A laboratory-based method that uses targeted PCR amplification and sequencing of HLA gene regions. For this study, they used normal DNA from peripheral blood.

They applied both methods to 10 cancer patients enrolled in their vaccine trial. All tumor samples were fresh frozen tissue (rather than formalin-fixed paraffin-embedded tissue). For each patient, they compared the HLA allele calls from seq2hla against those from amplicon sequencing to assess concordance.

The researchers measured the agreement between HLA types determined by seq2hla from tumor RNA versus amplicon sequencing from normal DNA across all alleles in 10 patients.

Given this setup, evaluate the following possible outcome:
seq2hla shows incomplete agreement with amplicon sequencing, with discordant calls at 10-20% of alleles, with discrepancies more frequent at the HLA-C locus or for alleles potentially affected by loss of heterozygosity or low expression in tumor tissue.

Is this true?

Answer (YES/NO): NO